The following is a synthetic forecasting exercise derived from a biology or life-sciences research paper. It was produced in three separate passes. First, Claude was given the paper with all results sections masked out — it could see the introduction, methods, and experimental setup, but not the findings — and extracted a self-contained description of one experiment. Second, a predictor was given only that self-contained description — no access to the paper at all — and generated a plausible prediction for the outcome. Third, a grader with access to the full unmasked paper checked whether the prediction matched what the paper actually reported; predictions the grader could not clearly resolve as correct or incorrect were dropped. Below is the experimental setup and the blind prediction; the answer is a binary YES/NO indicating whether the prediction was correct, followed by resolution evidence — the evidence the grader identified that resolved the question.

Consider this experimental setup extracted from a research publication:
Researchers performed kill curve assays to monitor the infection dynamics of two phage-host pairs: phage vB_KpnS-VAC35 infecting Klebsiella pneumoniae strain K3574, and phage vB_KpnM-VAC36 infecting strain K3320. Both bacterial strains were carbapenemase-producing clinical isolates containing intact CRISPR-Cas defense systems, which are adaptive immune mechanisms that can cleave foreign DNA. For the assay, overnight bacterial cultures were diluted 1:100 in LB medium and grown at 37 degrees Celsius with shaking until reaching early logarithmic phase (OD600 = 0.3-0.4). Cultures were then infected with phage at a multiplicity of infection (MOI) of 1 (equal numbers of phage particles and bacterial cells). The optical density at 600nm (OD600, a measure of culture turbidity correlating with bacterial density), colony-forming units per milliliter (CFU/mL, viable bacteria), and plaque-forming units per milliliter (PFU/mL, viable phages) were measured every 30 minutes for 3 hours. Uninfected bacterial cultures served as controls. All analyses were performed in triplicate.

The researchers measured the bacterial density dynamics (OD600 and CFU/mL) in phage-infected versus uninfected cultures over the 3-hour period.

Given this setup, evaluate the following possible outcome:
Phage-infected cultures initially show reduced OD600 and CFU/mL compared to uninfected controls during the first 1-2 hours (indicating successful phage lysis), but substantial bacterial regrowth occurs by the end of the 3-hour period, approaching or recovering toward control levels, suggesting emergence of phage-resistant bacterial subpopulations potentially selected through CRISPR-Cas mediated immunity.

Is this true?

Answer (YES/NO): NO